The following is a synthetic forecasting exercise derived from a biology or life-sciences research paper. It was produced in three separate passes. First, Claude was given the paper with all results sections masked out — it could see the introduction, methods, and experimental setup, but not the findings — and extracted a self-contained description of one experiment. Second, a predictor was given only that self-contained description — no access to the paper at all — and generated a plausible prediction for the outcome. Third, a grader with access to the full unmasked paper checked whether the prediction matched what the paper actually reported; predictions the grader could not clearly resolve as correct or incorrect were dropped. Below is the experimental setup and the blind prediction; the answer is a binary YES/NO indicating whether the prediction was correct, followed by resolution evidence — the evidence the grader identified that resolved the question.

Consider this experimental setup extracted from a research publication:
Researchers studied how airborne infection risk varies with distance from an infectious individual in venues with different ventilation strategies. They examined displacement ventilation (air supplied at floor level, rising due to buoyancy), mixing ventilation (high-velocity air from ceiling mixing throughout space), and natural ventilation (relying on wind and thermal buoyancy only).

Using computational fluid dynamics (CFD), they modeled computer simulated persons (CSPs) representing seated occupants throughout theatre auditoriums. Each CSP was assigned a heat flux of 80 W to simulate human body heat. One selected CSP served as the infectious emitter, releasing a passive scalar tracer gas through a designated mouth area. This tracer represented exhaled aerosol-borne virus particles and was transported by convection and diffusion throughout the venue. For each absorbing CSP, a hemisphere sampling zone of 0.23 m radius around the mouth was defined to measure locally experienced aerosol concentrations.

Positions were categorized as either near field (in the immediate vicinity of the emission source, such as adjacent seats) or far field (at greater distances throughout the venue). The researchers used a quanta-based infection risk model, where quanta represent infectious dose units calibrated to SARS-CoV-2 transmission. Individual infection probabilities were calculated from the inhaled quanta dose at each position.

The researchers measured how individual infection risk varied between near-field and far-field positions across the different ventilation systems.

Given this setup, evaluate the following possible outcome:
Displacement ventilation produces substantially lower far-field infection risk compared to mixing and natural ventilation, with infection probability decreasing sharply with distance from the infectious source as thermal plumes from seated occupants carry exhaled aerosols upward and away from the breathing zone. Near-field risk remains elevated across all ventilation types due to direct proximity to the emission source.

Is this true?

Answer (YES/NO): NO